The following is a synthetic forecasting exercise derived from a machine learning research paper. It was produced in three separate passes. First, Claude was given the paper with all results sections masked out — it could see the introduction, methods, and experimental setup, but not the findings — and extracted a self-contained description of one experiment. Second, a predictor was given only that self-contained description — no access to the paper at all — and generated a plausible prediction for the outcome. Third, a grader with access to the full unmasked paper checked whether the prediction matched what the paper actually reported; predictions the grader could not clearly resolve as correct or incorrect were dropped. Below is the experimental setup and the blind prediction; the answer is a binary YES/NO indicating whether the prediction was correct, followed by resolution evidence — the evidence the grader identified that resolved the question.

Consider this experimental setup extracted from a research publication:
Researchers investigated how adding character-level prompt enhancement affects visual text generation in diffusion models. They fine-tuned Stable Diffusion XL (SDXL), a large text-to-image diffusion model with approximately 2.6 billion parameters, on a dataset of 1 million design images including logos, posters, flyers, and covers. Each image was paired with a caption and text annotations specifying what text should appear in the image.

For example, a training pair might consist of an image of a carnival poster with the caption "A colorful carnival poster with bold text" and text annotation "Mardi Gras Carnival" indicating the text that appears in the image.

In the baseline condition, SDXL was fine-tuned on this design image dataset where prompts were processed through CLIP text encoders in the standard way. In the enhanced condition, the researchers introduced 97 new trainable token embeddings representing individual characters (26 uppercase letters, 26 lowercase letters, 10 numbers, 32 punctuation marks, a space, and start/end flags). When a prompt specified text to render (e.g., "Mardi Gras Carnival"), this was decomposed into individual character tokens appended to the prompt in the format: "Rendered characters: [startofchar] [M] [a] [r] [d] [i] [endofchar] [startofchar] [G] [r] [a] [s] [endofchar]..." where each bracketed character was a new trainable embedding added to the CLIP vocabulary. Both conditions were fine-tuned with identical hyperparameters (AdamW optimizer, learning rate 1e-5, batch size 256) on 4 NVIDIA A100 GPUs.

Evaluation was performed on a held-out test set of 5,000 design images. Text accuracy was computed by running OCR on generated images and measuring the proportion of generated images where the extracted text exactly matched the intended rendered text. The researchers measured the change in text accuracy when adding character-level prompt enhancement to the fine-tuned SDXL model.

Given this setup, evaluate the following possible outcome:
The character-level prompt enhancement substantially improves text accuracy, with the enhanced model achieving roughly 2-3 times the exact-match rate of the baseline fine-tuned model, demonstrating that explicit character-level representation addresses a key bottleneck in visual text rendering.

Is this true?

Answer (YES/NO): NO